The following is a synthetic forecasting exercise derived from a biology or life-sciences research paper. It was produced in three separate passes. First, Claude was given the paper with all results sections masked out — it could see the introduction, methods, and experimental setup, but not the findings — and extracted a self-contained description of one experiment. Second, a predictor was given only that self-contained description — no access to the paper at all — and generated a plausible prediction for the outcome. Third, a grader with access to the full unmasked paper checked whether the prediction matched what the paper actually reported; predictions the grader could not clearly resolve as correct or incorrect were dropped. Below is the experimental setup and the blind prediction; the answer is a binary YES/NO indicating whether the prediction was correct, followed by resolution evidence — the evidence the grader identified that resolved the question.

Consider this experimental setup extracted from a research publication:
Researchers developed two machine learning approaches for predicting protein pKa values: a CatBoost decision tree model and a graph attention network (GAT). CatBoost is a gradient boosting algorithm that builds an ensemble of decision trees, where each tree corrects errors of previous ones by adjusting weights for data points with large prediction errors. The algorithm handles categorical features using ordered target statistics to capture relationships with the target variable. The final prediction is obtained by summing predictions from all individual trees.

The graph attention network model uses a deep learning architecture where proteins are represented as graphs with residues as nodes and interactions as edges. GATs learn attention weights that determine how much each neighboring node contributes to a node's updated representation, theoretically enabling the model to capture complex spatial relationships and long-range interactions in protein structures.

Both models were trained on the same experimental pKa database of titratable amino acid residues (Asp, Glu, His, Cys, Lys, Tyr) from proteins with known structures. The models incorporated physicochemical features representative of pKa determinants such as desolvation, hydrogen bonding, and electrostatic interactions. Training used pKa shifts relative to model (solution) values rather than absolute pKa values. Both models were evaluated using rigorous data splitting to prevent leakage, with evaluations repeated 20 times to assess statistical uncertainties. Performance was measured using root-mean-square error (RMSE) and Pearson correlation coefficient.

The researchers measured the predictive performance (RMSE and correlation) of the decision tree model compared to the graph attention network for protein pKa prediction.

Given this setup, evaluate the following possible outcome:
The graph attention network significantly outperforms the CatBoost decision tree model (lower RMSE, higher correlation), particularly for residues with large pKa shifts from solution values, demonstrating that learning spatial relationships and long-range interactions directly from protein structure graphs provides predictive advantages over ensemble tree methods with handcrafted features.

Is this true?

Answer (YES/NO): NO